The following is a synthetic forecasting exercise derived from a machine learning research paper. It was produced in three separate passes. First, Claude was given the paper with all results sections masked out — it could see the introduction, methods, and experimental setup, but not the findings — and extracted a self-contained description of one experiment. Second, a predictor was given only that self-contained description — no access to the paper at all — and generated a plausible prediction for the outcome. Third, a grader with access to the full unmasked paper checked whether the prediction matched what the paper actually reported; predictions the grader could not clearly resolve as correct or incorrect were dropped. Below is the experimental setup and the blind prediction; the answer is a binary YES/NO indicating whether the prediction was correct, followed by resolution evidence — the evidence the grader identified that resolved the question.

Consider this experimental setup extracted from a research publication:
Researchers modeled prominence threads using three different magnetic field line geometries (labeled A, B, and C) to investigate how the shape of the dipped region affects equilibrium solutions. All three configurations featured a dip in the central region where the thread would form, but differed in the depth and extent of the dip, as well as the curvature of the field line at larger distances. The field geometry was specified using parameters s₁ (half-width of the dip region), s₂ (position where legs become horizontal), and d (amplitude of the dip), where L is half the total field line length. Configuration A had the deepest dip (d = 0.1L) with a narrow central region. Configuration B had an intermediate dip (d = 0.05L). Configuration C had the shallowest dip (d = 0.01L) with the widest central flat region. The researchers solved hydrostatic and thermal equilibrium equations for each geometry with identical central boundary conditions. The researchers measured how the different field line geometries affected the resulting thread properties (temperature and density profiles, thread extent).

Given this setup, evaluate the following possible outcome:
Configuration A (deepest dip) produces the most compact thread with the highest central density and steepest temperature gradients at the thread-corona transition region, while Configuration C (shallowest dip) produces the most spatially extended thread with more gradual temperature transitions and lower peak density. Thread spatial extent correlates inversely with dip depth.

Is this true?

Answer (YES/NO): NO